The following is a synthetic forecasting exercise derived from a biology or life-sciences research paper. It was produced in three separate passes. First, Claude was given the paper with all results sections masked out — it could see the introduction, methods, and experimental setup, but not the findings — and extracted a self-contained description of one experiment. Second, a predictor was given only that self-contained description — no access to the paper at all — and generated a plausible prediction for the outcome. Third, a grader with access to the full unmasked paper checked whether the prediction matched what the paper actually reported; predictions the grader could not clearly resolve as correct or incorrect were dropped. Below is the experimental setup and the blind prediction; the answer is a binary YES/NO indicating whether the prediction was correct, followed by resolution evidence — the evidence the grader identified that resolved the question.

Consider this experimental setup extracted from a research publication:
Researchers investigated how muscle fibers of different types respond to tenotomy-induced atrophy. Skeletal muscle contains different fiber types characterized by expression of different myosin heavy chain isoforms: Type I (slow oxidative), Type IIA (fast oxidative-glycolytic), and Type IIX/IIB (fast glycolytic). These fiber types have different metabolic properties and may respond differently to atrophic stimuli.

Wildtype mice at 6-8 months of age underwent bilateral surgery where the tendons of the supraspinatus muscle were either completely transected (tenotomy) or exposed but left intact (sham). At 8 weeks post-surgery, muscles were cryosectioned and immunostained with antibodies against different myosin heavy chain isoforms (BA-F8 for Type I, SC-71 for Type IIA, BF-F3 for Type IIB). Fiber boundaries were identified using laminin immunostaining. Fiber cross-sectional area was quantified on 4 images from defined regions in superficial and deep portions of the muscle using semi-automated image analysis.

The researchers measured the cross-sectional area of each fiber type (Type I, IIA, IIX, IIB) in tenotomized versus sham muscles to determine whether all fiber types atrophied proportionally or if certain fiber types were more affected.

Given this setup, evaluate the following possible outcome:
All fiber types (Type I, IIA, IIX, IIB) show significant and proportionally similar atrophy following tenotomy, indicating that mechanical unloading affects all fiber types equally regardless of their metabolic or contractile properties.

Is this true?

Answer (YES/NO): NO